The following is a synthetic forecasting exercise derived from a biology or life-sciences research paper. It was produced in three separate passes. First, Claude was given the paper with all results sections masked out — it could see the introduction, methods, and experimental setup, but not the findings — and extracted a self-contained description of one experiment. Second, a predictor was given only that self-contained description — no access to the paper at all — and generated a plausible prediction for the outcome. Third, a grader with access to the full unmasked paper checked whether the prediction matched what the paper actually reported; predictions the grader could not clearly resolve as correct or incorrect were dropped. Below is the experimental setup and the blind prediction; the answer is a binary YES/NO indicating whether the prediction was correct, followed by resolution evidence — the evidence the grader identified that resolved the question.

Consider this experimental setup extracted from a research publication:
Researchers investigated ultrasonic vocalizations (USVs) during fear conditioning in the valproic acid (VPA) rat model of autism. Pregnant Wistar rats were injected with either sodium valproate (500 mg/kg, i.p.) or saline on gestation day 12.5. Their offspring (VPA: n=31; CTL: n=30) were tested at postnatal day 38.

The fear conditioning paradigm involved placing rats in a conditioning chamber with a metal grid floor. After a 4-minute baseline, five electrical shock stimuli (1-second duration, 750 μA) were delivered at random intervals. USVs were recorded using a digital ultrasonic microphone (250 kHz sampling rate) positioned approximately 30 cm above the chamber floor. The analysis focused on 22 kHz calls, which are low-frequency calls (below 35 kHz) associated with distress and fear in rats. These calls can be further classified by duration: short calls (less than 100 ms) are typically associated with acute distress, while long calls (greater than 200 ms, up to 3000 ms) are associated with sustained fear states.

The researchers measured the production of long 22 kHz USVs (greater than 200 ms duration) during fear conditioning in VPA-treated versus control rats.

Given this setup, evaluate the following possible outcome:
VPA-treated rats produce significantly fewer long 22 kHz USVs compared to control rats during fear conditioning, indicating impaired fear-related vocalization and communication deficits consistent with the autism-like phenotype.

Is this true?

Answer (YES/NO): NO